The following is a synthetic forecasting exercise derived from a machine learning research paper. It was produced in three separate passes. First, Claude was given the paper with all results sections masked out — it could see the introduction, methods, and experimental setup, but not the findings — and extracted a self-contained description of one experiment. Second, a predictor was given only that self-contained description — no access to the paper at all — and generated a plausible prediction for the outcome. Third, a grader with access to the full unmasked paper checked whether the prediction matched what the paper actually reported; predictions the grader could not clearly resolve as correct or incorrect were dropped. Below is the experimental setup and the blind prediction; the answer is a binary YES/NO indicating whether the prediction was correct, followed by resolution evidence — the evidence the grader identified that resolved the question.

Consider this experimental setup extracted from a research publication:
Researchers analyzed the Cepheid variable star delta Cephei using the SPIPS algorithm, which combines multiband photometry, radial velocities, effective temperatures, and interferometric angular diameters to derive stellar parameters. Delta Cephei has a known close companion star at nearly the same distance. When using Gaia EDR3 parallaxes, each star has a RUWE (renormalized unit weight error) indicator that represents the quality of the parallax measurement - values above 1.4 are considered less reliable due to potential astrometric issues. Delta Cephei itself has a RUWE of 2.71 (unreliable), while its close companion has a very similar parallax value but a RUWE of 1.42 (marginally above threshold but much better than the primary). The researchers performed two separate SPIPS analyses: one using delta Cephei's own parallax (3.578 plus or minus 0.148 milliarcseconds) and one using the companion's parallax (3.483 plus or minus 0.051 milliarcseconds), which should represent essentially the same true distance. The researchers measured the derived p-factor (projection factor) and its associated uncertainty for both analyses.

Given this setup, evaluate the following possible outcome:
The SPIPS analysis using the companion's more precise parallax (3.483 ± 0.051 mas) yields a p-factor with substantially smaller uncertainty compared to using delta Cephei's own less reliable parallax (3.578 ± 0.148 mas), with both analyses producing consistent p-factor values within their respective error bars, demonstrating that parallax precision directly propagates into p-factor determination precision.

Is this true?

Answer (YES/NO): YES